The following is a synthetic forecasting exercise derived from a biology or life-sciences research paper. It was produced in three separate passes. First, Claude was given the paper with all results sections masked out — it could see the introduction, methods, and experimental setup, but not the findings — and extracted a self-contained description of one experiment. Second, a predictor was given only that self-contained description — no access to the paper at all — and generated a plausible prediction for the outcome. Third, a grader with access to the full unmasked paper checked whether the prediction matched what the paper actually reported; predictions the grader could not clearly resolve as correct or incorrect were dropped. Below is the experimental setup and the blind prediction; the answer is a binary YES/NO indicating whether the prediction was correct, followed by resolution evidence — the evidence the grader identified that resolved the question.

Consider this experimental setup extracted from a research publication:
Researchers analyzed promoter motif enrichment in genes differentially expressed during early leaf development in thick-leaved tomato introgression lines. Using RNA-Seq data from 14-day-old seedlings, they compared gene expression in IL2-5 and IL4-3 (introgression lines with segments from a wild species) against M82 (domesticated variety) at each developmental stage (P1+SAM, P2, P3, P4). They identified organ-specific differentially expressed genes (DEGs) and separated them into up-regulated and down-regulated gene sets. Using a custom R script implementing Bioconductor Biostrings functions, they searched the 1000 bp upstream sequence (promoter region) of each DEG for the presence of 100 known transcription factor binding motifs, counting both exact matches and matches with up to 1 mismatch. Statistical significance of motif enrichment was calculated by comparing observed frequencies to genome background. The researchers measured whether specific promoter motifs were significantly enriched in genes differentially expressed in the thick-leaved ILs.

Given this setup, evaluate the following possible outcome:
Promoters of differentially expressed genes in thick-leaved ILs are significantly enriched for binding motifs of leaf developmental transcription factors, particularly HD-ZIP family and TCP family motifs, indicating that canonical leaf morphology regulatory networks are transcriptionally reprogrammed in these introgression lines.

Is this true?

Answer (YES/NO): NO